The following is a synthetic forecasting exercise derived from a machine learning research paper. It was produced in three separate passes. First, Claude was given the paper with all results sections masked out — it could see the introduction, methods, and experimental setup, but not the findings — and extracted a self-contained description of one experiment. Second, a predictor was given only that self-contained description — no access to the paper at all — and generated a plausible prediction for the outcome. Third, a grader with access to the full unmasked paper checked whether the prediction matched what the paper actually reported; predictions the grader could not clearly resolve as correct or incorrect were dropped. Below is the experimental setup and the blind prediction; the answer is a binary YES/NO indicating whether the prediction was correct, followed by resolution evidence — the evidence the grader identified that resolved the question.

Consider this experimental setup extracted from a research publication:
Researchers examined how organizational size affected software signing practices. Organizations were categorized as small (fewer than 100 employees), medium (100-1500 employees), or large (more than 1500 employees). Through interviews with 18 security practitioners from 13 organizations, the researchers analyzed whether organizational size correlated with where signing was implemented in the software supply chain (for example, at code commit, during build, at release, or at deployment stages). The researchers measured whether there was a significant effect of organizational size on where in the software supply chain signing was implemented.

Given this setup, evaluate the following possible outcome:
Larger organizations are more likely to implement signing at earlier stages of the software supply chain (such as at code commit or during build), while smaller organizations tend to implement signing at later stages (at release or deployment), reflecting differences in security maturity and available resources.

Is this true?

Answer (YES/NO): NO